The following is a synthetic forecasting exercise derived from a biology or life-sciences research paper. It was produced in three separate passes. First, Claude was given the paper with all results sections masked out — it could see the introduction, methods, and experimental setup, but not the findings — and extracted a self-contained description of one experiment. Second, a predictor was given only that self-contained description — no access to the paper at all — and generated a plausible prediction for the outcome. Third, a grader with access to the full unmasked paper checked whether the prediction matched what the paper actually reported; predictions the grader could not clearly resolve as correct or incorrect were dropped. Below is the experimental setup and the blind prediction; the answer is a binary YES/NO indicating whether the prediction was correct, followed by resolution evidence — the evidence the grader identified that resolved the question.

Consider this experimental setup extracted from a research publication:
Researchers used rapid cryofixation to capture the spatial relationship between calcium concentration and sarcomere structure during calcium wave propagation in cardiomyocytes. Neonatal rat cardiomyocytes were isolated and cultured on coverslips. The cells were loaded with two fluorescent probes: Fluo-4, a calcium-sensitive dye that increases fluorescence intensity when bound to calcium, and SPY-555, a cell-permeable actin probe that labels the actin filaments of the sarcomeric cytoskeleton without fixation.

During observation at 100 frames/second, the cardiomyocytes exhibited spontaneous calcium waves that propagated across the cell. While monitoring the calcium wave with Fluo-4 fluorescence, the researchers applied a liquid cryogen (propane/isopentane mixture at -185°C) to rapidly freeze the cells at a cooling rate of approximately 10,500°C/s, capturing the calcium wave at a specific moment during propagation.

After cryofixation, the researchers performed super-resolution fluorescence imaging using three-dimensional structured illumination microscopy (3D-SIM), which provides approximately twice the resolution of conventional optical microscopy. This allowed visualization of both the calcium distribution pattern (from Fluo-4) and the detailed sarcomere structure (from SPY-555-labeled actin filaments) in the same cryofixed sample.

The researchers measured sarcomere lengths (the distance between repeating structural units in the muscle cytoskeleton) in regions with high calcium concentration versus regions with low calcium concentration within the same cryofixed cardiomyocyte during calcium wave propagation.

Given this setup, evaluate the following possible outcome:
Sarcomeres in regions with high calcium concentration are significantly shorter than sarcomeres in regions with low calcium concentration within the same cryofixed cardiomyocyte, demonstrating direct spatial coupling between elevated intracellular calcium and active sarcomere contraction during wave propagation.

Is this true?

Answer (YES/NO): NO